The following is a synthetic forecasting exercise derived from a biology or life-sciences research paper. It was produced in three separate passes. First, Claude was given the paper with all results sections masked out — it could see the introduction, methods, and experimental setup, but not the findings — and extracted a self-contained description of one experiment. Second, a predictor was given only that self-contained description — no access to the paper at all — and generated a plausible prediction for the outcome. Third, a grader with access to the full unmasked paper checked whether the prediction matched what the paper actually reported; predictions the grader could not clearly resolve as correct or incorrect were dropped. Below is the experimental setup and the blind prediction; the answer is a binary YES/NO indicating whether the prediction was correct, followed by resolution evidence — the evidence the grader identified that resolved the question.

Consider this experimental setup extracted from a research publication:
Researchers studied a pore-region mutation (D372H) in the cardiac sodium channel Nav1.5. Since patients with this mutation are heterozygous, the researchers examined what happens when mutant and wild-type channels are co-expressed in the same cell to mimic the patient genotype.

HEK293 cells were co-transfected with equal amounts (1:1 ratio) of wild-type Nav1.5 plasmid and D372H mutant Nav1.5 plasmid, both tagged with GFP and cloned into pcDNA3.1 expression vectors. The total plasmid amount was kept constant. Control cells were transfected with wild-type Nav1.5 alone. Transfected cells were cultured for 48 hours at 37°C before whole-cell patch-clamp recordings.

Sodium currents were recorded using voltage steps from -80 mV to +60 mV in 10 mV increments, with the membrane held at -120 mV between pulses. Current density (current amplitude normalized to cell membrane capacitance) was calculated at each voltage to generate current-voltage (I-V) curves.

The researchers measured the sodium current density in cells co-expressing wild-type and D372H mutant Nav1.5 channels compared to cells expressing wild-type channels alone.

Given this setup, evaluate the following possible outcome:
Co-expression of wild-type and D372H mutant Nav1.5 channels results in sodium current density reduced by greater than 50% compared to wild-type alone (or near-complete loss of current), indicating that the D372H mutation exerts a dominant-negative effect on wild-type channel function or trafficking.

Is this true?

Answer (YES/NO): YES